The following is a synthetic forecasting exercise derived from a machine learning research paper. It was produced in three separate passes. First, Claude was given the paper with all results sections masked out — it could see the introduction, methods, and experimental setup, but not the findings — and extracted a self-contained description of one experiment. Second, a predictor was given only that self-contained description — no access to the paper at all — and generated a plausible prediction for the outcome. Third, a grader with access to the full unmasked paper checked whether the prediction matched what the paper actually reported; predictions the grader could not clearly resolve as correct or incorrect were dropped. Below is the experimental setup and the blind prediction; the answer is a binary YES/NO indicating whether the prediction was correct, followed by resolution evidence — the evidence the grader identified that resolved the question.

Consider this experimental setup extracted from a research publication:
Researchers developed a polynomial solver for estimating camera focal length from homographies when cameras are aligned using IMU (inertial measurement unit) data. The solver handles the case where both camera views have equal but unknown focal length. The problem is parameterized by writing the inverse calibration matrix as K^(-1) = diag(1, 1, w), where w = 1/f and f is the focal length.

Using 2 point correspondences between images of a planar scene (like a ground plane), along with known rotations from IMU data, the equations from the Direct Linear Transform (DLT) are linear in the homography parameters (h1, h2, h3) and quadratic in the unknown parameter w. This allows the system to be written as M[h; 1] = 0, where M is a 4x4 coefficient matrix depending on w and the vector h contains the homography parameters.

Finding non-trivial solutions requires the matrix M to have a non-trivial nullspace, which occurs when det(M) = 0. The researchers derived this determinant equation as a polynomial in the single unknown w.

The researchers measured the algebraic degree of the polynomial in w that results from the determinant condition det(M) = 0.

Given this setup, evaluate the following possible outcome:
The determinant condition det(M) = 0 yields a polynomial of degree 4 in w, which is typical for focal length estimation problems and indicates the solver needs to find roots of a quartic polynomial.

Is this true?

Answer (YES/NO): NO